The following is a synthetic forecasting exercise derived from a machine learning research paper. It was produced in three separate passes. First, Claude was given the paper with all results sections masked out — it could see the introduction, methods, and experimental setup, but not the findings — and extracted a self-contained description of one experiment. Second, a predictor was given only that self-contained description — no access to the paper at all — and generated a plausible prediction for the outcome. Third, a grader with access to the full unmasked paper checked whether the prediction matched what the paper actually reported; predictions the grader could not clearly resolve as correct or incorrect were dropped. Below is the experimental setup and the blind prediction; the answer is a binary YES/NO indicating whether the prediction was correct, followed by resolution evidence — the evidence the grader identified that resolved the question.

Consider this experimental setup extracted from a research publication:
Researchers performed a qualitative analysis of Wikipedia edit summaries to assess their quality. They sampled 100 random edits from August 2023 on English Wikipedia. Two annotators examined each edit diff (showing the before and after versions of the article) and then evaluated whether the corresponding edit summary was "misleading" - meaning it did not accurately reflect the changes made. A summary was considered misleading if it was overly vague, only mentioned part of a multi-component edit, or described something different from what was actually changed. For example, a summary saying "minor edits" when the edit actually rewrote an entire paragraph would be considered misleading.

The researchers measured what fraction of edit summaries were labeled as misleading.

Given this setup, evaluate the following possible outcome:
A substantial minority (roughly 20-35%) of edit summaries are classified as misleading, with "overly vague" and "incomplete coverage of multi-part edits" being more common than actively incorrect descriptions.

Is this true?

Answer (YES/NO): YES